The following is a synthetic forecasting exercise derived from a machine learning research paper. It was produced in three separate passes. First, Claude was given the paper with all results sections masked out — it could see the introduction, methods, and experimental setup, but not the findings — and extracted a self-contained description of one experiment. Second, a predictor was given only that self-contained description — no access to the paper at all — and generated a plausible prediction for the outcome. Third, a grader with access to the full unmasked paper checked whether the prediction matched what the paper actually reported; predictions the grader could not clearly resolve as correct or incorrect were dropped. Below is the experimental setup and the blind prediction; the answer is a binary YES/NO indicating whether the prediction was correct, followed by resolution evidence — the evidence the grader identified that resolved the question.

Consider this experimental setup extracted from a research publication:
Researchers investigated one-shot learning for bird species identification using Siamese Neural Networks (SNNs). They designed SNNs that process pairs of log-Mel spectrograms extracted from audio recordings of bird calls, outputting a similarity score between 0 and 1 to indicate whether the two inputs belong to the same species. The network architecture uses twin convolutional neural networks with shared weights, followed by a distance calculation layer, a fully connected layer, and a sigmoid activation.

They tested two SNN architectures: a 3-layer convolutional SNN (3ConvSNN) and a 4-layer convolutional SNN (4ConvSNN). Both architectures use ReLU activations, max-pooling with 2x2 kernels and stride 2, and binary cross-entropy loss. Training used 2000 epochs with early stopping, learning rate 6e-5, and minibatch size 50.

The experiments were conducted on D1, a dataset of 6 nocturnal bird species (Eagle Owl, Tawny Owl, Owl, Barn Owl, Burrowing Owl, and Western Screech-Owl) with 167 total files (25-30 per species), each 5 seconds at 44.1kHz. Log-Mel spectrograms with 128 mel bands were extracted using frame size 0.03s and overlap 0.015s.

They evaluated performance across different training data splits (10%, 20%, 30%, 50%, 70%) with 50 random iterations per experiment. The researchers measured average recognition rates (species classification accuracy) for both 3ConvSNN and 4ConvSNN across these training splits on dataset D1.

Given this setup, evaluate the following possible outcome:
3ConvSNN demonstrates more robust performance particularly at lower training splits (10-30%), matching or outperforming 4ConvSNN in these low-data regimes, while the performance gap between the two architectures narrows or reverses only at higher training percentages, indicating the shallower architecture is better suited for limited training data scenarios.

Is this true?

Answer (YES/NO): NO